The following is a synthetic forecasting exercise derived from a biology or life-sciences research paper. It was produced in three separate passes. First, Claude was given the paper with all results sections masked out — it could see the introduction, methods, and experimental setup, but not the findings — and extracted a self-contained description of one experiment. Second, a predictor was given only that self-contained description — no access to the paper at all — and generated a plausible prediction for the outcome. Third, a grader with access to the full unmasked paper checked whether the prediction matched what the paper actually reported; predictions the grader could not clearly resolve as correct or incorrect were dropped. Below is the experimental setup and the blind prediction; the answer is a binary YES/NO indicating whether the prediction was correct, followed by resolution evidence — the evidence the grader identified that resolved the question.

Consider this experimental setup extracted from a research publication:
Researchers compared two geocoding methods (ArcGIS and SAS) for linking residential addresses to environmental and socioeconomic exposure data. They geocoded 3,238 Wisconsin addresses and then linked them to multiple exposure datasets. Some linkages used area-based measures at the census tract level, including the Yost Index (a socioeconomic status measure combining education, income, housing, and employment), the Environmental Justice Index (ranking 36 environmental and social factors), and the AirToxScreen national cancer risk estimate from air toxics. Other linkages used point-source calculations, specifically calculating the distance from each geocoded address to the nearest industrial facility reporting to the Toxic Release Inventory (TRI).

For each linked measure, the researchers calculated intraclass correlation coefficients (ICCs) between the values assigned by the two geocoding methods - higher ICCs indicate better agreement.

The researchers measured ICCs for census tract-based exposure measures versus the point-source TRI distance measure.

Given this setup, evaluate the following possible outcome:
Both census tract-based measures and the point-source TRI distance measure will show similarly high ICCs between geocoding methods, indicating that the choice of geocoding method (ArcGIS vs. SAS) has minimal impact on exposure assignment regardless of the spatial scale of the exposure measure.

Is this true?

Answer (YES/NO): YES